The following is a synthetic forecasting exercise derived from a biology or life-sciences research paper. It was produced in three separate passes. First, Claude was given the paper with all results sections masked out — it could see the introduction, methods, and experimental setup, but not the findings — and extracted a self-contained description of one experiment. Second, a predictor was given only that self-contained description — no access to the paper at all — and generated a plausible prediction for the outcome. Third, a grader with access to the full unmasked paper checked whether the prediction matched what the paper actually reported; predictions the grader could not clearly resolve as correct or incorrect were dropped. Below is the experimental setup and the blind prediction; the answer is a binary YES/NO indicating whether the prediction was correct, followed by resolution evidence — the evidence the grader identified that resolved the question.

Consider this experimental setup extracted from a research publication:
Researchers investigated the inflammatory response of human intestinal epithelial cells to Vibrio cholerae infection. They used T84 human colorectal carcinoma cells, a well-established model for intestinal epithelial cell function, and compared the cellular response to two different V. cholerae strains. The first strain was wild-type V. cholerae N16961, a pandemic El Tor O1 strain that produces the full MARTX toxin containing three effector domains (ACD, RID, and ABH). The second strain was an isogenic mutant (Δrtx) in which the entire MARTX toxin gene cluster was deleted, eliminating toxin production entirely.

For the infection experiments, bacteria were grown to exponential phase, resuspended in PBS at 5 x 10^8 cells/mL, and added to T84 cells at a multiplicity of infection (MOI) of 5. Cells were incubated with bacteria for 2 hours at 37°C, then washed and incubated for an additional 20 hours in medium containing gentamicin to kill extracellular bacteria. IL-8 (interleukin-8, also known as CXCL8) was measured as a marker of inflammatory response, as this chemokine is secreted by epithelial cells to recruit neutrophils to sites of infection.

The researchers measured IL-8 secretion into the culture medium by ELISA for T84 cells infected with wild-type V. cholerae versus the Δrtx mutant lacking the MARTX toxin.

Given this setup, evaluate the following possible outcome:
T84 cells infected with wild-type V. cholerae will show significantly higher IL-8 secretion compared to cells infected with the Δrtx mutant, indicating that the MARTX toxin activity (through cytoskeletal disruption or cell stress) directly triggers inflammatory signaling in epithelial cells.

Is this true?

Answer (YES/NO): NO